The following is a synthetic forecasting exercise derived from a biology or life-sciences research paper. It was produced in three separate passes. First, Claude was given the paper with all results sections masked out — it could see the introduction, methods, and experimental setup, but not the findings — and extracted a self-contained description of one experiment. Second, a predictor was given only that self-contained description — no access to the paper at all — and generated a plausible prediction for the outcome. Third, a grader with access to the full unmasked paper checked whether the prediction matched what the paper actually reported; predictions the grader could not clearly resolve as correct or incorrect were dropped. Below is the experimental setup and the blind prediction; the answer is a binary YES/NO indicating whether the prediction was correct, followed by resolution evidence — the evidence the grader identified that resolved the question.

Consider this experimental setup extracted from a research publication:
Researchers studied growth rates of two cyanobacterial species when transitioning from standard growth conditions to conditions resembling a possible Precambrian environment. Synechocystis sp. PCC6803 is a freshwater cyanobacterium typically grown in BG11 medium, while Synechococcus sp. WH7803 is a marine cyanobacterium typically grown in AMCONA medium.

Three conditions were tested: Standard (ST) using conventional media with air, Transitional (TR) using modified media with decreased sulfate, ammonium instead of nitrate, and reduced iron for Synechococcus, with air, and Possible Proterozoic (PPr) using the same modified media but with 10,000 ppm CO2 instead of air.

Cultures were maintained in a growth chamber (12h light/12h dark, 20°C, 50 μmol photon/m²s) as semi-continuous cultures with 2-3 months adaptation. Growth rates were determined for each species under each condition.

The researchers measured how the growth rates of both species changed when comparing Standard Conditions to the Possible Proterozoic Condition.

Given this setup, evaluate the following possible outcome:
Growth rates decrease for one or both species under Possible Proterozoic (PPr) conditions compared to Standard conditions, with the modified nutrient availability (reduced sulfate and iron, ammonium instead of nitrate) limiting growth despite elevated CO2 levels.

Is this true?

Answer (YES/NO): YES